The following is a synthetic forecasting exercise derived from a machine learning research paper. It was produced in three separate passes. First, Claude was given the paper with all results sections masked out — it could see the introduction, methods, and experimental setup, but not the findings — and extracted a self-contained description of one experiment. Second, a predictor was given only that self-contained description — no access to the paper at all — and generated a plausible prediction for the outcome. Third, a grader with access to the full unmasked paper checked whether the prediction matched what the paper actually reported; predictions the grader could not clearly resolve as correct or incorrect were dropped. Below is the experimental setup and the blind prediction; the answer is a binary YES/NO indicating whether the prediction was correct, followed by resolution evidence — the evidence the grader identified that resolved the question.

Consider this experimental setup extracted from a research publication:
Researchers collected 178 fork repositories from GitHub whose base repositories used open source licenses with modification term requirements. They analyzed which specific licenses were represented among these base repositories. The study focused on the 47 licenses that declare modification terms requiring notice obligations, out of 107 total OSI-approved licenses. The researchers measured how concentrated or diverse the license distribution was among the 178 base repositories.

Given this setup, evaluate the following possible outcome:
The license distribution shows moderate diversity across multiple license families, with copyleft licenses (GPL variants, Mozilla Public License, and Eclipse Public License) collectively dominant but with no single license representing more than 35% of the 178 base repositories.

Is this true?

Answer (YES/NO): NO